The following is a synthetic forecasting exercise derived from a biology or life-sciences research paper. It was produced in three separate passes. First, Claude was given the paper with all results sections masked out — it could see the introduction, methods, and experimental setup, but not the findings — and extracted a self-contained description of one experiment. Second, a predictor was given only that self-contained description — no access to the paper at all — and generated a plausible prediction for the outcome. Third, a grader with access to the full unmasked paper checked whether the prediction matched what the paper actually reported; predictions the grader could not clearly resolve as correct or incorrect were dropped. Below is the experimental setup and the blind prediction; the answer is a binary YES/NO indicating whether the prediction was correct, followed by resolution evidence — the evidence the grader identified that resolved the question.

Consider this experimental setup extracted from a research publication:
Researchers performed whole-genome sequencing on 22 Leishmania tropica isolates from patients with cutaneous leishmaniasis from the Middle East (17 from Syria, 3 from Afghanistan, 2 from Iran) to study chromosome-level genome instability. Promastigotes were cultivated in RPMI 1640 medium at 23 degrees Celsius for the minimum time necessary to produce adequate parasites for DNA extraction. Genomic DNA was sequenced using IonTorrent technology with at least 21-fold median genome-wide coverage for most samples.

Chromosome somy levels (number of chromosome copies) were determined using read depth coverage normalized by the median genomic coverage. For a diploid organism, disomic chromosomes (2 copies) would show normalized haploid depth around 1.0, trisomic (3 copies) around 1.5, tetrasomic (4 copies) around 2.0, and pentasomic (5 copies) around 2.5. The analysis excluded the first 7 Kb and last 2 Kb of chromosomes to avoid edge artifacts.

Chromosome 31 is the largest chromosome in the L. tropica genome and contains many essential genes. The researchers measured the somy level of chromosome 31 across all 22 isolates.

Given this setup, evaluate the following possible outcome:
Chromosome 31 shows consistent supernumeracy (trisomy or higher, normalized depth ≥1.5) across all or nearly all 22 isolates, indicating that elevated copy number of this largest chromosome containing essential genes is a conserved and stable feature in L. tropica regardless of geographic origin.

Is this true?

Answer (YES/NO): YES